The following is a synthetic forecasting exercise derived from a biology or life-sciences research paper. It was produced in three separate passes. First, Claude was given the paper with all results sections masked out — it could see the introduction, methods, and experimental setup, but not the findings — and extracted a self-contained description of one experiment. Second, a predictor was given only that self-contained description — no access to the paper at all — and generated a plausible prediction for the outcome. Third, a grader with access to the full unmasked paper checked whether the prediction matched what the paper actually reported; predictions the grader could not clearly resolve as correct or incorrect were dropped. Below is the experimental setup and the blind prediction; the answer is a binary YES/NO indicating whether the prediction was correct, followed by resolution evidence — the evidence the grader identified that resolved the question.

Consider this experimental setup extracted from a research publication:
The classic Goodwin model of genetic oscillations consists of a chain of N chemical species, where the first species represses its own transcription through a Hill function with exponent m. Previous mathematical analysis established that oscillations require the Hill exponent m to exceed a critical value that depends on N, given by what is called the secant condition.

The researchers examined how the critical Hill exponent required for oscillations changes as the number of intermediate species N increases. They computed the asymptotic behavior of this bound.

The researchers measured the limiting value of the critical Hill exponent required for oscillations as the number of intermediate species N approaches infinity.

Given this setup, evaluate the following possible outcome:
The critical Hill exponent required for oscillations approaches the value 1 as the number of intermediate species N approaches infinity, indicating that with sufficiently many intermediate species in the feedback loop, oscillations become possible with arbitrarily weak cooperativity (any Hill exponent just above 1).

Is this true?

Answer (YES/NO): YES